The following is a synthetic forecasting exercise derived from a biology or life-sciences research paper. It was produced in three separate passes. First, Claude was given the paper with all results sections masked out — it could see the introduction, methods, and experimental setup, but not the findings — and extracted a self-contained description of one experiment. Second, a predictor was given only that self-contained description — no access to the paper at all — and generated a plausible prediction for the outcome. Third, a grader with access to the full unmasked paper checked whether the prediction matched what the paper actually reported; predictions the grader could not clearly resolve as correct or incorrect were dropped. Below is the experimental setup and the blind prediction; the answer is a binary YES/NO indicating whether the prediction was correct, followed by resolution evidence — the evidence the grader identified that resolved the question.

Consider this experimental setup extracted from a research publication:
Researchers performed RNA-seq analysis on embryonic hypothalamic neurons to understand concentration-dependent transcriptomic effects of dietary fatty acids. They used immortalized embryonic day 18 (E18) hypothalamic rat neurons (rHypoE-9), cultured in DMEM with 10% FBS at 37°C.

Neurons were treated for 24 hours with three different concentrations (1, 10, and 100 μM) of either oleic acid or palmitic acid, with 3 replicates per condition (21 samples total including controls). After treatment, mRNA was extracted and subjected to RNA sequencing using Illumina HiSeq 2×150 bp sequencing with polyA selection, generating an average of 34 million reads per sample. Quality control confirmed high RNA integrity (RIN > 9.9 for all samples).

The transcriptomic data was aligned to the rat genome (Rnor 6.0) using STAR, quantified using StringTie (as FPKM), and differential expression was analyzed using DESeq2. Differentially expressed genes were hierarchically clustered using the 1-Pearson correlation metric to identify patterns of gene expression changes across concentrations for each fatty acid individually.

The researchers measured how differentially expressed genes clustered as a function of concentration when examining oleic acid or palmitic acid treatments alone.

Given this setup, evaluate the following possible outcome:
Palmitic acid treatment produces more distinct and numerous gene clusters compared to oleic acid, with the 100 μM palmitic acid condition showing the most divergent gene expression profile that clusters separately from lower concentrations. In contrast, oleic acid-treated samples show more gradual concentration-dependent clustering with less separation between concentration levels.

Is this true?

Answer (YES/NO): NO